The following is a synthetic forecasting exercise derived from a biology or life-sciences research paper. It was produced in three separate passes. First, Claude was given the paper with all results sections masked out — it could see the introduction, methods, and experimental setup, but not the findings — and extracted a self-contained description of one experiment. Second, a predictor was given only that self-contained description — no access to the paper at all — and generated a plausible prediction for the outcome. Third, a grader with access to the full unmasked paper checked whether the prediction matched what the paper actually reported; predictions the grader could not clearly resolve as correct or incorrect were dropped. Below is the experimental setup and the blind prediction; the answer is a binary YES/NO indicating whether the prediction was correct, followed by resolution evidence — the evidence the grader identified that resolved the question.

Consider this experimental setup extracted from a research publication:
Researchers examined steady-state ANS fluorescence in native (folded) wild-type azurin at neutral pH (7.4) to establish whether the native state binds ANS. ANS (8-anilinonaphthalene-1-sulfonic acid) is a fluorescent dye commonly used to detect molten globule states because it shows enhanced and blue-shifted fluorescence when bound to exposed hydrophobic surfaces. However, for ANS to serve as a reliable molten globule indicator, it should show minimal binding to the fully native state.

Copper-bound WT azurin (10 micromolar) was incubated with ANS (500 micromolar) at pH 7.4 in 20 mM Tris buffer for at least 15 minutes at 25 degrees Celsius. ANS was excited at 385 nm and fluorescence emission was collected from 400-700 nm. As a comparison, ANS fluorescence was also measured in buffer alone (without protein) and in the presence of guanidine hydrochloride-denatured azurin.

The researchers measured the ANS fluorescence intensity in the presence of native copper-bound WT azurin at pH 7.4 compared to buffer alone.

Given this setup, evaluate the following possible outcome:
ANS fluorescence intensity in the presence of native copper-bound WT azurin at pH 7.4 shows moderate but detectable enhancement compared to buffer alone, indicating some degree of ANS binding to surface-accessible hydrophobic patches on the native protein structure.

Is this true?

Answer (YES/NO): NO